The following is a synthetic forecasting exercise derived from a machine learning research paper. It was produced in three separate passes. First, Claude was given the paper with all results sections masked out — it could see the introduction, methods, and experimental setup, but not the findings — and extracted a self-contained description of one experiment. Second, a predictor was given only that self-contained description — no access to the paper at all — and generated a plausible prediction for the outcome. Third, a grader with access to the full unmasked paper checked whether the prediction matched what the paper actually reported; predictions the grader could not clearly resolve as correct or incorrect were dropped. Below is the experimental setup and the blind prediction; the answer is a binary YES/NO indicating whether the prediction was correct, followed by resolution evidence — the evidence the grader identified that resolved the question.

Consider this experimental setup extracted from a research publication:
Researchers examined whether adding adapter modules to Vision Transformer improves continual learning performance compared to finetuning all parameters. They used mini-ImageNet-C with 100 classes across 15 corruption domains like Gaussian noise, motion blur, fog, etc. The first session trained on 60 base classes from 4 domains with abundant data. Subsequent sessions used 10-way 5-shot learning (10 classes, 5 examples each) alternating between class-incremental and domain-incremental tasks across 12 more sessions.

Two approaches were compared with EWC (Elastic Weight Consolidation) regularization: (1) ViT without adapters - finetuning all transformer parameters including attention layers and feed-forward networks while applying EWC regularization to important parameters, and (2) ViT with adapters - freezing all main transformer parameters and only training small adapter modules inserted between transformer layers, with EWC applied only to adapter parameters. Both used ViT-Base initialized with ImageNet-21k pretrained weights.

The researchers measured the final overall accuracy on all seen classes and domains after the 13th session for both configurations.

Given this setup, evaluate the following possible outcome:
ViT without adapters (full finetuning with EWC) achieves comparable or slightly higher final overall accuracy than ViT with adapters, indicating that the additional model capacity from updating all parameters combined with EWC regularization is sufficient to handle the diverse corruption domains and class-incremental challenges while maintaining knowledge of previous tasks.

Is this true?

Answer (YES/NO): NO